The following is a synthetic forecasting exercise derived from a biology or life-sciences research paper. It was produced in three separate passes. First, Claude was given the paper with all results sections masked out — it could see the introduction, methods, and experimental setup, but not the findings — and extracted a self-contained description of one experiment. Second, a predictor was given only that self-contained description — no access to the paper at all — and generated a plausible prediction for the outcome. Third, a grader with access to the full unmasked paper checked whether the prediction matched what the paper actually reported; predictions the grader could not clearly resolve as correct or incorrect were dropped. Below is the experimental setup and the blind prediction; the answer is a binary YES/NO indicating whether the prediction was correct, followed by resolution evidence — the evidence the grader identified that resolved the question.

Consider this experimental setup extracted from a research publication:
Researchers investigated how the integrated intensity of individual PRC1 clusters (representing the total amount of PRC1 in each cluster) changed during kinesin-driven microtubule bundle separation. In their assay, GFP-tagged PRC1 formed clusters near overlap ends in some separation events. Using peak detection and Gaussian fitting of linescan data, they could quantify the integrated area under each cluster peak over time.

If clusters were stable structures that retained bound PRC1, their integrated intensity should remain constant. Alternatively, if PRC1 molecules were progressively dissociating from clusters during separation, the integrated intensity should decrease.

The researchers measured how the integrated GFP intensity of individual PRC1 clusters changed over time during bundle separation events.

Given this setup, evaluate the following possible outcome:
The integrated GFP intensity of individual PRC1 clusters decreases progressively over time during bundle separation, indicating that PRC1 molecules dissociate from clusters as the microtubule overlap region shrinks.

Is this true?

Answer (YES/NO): NO